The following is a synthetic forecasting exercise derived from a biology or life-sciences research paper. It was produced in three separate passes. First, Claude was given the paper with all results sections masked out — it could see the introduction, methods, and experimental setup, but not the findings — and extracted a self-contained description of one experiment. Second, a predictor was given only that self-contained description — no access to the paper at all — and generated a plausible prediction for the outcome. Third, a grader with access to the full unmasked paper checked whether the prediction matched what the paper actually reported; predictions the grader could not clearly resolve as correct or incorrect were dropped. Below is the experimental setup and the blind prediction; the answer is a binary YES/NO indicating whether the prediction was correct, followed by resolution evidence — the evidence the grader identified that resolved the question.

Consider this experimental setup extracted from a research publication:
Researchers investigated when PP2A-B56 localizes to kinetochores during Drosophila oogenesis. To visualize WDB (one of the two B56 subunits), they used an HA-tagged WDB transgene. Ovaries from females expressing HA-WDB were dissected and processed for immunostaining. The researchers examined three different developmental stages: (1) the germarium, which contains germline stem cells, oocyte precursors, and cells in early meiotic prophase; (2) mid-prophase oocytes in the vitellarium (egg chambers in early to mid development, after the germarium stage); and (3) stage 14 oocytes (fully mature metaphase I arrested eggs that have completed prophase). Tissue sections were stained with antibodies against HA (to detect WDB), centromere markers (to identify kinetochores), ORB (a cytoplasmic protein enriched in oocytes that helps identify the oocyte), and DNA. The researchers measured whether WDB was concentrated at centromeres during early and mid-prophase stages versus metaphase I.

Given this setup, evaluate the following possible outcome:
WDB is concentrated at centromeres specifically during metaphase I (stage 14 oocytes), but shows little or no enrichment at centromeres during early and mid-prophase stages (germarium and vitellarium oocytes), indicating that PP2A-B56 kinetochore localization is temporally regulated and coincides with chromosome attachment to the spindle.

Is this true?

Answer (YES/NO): YES